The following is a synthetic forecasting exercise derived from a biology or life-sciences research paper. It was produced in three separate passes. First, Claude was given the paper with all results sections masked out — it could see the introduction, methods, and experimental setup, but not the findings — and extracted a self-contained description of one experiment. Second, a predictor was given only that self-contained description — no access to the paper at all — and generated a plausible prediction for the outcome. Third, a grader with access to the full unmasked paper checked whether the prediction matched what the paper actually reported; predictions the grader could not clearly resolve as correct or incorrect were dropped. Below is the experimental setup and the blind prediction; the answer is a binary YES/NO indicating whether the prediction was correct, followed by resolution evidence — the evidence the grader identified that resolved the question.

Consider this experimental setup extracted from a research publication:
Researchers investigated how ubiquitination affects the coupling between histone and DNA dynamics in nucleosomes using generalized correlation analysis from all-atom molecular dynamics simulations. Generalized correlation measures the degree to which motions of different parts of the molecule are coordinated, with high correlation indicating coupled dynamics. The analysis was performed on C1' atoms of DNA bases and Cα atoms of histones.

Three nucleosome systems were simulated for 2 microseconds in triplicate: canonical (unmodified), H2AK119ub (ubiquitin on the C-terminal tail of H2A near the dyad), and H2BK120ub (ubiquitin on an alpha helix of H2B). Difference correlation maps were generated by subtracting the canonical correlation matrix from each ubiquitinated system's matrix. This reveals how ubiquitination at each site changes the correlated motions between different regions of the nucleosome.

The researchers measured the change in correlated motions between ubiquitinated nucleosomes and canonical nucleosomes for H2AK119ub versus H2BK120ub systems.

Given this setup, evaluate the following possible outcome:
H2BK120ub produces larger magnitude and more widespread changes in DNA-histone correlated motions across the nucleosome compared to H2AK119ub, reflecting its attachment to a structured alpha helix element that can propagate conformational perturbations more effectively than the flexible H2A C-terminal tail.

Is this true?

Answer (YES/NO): YES